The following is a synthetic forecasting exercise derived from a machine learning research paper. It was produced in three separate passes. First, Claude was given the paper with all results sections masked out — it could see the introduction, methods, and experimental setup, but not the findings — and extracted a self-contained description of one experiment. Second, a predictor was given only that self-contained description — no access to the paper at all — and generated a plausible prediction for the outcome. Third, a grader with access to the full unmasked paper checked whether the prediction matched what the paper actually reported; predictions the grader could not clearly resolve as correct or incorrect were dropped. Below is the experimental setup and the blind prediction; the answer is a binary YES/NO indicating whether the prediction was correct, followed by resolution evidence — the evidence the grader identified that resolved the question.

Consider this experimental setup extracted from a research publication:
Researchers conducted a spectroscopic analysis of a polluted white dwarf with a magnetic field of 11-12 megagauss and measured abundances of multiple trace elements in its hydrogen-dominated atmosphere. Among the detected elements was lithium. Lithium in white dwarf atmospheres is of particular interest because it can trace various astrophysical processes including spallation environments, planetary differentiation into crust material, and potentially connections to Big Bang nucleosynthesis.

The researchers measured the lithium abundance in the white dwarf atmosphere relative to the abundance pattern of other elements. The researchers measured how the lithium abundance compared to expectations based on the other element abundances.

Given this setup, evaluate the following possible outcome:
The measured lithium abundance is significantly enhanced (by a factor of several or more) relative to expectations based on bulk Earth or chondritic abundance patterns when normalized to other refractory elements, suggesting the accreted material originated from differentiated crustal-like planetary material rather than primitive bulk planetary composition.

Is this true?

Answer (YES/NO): YES